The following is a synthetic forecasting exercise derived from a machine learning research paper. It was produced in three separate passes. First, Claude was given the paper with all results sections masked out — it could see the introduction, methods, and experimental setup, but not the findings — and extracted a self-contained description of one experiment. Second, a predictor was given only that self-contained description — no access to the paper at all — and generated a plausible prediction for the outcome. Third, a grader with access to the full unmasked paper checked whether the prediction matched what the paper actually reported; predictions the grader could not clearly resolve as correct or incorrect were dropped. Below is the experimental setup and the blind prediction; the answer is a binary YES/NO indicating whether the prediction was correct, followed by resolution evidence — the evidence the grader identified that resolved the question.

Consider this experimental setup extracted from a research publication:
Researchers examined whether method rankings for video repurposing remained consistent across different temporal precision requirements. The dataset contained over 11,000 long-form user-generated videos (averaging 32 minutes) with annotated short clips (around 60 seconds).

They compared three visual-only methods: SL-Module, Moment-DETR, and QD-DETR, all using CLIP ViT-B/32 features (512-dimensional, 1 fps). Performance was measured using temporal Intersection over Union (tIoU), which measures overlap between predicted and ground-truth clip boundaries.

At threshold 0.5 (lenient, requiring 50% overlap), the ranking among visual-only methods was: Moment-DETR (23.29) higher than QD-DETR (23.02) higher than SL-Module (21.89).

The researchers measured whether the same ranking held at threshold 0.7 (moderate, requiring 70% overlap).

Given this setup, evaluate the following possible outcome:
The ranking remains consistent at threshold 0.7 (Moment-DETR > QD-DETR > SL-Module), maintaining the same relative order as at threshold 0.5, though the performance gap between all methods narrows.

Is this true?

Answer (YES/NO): NO